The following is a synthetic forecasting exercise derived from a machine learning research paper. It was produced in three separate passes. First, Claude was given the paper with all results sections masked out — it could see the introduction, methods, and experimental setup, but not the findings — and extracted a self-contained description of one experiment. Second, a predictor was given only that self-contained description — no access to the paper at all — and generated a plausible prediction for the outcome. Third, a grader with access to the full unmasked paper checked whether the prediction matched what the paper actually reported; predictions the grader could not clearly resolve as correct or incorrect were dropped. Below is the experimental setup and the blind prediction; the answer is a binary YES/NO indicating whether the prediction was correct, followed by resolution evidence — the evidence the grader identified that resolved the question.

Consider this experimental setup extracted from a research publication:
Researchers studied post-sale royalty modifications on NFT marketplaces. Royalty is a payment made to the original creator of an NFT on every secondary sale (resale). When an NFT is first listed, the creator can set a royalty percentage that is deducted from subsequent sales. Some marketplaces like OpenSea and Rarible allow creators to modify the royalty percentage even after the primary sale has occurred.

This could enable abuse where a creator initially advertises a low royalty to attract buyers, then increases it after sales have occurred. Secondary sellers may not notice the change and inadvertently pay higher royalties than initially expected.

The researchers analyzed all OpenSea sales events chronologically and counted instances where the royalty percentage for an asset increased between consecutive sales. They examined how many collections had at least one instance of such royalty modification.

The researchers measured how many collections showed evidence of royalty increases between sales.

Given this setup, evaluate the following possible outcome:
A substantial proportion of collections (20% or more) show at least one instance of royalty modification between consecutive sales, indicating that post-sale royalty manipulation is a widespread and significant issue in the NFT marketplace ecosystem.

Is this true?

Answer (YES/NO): NO